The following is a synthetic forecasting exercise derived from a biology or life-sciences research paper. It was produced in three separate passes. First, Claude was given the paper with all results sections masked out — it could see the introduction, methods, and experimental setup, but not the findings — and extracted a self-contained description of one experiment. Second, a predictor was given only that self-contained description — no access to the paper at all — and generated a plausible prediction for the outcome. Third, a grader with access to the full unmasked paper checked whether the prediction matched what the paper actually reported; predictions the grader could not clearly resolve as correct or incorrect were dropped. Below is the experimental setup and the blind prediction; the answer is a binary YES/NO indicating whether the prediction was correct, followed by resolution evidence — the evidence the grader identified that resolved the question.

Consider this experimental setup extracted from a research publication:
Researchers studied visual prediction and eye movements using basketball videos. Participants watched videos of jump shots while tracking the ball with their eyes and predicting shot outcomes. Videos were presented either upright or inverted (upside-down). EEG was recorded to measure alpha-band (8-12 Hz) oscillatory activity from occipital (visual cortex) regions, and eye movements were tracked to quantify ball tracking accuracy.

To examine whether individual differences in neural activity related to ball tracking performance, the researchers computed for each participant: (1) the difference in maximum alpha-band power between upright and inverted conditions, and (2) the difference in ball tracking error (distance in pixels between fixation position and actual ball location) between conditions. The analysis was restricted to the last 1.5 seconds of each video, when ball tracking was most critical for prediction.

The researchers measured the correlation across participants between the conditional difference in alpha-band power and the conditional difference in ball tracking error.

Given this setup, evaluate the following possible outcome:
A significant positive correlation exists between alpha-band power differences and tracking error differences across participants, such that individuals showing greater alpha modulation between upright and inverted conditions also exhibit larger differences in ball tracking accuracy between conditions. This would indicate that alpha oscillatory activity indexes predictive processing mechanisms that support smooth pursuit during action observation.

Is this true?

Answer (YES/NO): NO